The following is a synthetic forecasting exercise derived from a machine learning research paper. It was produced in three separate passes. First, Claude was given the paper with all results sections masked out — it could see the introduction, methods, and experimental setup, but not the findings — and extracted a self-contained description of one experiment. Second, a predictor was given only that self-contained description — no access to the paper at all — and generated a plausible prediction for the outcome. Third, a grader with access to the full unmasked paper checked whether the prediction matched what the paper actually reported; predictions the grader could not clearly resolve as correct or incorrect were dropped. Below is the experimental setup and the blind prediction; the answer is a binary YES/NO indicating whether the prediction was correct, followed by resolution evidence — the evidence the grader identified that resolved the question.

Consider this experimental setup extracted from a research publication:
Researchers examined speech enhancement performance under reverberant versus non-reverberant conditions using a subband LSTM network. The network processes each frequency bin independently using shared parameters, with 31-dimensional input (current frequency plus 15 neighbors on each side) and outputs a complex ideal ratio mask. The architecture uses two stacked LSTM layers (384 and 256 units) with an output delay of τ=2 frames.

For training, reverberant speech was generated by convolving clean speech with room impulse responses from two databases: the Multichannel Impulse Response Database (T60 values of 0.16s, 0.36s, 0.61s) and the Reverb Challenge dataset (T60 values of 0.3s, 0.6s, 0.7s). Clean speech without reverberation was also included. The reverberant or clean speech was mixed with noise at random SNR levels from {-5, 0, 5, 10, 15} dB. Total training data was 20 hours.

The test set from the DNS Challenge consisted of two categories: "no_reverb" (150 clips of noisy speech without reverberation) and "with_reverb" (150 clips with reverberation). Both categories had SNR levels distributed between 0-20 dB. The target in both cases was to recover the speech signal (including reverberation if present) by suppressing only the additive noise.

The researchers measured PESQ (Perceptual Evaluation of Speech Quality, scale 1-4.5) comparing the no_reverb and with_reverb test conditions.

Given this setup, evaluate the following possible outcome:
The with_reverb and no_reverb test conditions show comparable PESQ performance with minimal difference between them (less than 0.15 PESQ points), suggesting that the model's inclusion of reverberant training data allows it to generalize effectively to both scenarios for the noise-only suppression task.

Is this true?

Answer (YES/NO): NO